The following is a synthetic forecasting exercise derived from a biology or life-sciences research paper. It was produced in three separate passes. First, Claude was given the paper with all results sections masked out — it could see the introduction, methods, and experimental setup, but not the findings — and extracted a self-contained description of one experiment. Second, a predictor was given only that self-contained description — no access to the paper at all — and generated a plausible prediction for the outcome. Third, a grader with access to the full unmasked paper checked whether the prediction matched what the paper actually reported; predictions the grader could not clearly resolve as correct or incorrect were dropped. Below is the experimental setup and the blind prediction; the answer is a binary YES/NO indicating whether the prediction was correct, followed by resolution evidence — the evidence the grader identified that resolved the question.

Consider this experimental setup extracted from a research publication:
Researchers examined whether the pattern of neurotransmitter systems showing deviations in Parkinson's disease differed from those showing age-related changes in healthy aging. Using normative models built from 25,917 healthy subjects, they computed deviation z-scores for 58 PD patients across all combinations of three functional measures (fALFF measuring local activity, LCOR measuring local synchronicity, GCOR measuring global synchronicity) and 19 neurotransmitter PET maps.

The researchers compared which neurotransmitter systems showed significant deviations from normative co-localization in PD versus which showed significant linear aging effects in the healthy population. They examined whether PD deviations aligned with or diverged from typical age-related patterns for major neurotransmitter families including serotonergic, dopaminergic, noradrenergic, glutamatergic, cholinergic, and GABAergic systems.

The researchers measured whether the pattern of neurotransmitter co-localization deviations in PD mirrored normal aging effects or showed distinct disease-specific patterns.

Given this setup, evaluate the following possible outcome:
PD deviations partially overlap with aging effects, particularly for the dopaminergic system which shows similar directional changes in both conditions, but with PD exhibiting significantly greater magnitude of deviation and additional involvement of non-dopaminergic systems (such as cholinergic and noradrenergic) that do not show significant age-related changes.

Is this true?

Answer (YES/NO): NO